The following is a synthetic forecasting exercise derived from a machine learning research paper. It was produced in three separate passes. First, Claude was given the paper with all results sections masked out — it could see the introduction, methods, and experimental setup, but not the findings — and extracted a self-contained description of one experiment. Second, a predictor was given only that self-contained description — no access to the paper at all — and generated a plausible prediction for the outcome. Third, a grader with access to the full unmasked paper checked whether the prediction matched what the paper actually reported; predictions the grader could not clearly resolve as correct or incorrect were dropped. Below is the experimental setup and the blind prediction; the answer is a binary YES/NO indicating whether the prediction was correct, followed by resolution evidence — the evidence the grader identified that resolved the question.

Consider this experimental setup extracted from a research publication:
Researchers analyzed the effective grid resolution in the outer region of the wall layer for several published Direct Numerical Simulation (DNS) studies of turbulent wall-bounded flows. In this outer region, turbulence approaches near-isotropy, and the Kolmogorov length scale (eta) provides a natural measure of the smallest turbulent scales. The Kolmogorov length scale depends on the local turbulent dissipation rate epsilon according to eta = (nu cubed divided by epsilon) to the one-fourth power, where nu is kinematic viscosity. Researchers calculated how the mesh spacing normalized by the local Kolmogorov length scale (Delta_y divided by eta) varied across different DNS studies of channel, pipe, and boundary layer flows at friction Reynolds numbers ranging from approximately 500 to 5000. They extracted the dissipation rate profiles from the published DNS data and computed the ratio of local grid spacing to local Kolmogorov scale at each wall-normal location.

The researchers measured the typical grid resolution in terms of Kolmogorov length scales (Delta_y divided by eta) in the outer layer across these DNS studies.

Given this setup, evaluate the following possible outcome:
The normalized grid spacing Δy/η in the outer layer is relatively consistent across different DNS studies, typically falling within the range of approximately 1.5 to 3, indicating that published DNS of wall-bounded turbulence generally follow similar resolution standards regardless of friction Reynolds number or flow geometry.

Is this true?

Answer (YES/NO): NO